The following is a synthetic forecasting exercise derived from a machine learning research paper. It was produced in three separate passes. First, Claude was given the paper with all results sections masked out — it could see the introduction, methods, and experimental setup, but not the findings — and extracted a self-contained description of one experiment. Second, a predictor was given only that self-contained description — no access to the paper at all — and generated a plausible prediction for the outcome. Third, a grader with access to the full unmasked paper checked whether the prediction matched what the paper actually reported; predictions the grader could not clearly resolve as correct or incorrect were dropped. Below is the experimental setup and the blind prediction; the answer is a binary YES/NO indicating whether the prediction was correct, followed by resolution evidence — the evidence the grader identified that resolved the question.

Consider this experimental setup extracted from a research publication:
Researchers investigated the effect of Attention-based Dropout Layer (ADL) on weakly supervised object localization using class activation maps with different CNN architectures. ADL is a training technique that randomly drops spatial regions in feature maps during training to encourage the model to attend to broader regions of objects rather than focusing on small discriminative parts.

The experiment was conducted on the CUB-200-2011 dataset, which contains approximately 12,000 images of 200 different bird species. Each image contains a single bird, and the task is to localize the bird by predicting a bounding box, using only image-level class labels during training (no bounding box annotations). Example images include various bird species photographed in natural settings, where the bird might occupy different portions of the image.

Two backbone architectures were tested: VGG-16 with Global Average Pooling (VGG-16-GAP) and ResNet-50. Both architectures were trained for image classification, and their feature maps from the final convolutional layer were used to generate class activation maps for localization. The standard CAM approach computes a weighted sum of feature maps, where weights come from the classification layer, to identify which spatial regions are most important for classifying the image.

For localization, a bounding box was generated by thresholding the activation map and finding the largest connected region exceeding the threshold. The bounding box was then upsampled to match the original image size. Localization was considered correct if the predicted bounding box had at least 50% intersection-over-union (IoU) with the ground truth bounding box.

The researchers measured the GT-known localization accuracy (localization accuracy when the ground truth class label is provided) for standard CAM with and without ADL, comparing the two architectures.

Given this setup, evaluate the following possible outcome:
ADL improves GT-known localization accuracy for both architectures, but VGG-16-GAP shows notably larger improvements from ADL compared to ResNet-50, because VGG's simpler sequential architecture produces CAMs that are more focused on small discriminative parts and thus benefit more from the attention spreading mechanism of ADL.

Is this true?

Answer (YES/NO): NO